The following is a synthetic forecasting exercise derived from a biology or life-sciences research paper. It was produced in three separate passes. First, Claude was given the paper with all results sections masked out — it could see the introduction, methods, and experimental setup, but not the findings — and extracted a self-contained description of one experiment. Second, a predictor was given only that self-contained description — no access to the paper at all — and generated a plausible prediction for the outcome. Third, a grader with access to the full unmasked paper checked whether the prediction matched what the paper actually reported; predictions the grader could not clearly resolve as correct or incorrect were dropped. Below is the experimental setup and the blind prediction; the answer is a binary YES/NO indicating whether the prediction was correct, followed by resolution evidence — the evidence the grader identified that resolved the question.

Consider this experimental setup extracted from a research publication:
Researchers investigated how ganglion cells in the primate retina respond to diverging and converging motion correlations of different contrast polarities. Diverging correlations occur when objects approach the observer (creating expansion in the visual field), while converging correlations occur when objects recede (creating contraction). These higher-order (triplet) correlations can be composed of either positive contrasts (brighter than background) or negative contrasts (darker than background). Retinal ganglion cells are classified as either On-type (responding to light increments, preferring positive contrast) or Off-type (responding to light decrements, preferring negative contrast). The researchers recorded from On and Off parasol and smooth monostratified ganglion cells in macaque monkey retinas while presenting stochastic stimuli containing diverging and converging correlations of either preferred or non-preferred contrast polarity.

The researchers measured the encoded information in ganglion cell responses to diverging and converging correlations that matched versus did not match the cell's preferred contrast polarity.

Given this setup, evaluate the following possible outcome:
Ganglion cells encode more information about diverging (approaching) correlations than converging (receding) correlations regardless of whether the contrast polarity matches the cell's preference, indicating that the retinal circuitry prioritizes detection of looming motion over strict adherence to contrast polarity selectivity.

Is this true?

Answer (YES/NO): NO